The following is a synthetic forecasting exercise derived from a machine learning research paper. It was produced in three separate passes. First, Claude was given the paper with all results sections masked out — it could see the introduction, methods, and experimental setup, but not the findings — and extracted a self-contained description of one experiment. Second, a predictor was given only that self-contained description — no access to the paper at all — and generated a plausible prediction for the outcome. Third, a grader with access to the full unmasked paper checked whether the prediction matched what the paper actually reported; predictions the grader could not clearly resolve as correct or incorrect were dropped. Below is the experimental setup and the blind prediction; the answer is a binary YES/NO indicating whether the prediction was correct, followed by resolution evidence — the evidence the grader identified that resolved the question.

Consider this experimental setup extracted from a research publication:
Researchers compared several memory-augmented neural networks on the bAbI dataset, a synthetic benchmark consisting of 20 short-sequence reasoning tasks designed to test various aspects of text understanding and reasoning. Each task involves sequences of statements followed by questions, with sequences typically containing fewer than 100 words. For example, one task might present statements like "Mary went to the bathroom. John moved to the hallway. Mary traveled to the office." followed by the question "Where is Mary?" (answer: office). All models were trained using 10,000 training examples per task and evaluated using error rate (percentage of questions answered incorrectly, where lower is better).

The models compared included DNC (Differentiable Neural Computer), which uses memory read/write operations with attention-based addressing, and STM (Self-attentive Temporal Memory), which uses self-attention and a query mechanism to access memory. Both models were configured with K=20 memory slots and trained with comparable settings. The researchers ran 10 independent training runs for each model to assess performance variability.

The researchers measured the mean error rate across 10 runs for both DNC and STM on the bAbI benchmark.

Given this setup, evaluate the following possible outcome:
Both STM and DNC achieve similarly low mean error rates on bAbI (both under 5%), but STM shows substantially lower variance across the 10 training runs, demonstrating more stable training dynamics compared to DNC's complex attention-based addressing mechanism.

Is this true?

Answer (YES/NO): NO